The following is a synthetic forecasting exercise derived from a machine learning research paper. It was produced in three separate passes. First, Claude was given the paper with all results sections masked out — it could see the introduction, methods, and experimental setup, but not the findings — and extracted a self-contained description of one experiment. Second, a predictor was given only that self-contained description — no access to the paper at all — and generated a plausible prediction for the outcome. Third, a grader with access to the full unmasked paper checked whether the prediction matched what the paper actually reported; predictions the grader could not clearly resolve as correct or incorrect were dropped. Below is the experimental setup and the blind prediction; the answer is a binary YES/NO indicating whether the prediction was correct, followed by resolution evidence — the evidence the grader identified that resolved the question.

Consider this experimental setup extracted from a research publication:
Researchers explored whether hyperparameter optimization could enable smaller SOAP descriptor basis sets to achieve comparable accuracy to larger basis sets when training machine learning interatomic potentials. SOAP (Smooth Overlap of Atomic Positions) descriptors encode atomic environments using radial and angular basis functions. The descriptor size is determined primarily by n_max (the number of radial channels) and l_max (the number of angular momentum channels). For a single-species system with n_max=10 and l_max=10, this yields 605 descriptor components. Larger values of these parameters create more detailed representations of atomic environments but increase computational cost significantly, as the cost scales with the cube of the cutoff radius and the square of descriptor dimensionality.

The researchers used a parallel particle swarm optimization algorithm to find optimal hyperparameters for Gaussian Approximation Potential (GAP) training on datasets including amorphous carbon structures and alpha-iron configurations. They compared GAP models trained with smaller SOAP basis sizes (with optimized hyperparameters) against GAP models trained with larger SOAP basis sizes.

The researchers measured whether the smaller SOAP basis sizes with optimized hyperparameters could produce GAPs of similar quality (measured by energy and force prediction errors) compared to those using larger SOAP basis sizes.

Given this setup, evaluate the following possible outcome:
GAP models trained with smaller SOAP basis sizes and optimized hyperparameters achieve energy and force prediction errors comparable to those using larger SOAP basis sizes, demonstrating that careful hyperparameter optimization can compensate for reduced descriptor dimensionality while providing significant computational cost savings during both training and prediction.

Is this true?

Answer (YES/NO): YES